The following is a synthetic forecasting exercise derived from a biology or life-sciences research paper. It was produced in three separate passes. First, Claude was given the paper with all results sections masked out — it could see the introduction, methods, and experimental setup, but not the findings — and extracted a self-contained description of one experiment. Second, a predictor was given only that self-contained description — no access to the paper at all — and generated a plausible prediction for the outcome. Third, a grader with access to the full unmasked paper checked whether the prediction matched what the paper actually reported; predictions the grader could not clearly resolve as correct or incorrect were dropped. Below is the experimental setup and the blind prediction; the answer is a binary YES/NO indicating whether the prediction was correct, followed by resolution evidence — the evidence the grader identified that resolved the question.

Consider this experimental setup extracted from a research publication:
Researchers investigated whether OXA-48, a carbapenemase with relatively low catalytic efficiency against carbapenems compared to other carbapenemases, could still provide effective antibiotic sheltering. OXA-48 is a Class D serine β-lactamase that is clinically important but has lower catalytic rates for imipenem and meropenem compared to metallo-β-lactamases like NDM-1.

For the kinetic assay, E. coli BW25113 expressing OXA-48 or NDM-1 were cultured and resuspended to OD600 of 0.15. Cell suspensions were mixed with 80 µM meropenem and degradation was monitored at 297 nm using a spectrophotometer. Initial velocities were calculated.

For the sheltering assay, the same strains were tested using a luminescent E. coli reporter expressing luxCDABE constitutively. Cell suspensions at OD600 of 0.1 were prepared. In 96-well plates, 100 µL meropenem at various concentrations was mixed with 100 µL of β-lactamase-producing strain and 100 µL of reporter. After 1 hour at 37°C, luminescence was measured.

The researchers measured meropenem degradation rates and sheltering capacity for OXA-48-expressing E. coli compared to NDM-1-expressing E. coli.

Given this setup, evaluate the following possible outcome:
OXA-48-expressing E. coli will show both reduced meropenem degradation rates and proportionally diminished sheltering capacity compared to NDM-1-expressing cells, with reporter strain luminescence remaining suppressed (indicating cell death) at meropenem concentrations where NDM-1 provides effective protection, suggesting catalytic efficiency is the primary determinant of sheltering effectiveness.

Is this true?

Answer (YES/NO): YES